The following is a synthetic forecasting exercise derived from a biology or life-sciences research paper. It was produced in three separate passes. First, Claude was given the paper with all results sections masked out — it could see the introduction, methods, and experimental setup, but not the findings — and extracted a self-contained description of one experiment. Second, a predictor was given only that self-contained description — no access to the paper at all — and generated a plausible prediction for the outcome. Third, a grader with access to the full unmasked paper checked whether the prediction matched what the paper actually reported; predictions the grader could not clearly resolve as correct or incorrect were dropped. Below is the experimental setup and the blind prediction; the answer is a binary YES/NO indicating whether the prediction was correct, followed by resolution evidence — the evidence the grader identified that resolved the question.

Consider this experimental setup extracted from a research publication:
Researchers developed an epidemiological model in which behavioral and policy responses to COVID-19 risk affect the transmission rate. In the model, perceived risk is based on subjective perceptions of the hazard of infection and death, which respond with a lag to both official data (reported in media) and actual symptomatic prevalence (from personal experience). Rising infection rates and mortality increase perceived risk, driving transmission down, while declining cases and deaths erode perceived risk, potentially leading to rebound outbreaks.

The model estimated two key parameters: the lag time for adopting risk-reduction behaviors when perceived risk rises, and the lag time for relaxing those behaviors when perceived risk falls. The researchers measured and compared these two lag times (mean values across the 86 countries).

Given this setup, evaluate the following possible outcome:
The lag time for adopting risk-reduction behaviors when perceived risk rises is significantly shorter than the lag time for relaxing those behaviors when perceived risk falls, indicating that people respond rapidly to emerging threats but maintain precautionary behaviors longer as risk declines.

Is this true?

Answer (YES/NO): YES